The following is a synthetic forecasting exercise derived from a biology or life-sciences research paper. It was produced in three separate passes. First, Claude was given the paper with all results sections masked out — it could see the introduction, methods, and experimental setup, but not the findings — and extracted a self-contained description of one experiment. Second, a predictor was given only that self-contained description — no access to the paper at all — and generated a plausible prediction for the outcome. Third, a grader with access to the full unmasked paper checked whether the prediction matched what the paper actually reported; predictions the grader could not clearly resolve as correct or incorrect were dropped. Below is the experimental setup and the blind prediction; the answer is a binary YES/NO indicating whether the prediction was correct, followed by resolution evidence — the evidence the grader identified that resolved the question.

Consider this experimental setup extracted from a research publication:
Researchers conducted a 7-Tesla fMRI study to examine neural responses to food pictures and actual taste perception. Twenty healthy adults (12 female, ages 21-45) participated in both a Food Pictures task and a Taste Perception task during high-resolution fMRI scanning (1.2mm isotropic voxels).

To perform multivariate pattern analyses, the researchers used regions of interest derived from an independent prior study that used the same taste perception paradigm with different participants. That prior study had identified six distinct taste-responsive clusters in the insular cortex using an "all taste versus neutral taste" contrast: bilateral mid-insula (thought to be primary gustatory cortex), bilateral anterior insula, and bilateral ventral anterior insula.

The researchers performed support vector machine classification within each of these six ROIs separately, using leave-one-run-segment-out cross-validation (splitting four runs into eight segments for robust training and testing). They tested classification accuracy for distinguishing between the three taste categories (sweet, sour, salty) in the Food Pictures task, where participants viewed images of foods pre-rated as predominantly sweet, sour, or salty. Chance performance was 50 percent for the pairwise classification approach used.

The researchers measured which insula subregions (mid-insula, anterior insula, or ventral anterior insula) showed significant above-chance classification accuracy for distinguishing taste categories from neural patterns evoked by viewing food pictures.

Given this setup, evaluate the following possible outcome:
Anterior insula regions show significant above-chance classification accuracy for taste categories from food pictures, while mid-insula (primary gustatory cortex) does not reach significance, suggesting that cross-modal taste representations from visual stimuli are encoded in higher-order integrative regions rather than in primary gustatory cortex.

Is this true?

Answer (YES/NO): NO